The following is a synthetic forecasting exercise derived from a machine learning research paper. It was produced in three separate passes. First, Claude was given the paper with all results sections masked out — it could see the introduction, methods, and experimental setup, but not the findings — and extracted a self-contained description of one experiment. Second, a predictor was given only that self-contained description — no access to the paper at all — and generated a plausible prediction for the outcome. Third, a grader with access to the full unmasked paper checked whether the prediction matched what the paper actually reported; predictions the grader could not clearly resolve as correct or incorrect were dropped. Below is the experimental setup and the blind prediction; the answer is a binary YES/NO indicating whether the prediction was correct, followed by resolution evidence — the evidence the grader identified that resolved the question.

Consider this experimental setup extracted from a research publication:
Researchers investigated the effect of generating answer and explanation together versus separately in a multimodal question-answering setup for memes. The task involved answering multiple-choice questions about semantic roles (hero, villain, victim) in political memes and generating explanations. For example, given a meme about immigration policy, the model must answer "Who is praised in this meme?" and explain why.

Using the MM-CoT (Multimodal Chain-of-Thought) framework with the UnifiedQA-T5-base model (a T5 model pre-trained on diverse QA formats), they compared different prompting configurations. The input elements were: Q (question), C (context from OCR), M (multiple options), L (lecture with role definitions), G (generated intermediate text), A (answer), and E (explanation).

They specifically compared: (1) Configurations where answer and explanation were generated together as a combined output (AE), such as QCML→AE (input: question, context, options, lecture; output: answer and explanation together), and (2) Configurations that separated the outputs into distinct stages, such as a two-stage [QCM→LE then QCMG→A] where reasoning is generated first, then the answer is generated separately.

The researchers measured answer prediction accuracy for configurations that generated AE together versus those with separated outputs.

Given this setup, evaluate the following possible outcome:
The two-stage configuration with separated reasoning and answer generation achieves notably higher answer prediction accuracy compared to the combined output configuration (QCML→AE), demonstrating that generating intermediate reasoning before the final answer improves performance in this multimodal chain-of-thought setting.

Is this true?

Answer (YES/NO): YES